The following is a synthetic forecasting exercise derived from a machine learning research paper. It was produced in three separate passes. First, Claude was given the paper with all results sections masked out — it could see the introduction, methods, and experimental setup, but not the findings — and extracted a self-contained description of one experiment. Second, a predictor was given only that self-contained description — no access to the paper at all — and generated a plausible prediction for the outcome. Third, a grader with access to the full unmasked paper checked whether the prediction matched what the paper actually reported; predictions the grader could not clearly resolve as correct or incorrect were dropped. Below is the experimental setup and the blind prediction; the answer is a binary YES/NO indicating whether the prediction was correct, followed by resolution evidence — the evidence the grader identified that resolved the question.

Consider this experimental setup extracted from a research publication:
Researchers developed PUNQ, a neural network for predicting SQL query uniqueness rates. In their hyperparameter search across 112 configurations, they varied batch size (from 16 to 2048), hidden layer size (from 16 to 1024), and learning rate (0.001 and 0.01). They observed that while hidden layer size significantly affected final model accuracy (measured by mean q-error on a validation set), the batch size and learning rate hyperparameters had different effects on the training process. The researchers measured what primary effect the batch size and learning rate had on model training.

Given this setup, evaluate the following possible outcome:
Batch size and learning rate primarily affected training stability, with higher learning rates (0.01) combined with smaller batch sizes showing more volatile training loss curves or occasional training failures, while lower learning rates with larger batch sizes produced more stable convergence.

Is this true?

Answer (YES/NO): NO